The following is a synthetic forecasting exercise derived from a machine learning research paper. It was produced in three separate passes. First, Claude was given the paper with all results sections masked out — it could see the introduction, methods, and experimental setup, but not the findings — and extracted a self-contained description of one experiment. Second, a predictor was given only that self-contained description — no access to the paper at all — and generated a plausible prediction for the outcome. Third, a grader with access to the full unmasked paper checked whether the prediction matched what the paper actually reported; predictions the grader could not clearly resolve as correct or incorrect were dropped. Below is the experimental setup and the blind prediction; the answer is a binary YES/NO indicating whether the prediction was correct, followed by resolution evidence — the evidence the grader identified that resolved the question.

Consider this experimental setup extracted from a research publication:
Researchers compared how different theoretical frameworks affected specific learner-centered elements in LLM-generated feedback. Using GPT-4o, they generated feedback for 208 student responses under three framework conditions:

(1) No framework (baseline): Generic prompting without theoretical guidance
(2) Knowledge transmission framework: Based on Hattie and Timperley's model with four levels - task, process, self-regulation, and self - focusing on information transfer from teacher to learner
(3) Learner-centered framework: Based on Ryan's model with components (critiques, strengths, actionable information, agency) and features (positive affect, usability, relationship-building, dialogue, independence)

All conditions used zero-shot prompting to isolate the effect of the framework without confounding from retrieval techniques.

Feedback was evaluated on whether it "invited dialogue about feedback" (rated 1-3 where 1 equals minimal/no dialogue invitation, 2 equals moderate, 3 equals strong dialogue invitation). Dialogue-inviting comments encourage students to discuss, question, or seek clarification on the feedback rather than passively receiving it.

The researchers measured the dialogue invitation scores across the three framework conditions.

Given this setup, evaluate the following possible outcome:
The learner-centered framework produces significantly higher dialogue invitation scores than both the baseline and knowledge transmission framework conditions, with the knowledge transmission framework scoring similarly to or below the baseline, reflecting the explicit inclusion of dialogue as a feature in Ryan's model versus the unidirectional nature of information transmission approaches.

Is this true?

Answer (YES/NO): YES